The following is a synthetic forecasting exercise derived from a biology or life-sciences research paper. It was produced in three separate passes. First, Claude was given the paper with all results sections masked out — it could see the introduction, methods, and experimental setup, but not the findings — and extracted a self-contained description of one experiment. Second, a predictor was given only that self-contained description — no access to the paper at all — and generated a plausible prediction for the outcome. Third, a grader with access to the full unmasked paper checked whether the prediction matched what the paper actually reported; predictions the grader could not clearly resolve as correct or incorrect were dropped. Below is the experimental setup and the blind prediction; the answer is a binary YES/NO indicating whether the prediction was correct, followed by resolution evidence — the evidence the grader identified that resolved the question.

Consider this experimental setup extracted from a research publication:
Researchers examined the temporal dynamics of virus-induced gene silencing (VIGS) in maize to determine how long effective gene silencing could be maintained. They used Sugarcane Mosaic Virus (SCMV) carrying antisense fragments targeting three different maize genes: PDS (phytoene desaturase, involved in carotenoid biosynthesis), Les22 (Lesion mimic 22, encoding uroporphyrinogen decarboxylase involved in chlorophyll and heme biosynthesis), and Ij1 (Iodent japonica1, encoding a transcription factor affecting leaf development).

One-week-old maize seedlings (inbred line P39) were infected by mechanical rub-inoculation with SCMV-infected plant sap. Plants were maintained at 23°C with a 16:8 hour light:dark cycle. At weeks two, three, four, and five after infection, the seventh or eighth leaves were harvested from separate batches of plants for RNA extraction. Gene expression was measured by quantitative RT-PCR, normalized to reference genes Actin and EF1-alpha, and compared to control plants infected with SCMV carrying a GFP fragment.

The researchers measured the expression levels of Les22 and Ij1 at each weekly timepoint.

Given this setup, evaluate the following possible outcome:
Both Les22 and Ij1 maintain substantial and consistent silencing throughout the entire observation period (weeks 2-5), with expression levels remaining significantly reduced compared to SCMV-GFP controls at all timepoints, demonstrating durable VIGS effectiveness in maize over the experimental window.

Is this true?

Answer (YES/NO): NO